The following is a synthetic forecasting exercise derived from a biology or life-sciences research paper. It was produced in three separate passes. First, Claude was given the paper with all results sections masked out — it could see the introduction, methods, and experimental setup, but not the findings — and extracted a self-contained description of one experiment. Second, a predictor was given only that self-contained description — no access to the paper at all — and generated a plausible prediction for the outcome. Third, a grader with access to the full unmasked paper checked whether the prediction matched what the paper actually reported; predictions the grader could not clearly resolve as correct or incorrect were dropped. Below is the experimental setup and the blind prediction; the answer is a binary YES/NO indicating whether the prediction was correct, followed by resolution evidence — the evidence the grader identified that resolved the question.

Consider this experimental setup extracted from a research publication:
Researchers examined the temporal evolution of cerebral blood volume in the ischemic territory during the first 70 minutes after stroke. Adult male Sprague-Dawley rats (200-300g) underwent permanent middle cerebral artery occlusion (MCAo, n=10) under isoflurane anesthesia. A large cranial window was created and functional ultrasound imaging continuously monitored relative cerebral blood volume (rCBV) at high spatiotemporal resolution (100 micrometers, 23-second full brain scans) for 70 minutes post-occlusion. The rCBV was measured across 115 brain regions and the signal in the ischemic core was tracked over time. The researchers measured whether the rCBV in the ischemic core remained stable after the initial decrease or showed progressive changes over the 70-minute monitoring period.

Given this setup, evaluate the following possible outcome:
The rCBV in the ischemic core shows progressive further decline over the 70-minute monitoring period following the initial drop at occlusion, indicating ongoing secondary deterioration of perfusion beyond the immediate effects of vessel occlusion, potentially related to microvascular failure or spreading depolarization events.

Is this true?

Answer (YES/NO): NO